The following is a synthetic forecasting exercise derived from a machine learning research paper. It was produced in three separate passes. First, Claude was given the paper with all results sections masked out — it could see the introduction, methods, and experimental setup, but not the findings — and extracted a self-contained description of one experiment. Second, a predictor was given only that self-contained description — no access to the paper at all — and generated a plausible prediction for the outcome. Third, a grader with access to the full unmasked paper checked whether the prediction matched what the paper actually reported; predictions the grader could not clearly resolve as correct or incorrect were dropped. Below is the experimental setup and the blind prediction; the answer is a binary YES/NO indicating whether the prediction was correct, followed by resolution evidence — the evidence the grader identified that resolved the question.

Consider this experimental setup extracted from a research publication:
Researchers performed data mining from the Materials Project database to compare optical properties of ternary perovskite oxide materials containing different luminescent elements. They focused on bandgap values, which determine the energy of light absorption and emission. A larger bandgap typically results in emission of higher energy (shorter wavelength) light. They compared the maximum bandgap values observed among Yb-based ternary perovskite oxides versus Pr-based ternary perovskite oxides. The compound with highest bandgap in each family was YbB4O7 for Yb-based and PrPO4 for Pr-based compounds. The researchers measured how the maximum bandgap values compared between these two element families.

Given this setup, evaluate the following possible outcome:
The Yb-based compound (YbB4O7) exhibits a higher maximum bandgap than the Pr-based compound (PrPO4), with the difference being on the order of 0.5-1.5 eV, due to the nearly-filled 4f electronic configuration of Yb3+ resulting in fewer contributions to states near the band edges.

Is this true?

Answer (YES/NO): YES